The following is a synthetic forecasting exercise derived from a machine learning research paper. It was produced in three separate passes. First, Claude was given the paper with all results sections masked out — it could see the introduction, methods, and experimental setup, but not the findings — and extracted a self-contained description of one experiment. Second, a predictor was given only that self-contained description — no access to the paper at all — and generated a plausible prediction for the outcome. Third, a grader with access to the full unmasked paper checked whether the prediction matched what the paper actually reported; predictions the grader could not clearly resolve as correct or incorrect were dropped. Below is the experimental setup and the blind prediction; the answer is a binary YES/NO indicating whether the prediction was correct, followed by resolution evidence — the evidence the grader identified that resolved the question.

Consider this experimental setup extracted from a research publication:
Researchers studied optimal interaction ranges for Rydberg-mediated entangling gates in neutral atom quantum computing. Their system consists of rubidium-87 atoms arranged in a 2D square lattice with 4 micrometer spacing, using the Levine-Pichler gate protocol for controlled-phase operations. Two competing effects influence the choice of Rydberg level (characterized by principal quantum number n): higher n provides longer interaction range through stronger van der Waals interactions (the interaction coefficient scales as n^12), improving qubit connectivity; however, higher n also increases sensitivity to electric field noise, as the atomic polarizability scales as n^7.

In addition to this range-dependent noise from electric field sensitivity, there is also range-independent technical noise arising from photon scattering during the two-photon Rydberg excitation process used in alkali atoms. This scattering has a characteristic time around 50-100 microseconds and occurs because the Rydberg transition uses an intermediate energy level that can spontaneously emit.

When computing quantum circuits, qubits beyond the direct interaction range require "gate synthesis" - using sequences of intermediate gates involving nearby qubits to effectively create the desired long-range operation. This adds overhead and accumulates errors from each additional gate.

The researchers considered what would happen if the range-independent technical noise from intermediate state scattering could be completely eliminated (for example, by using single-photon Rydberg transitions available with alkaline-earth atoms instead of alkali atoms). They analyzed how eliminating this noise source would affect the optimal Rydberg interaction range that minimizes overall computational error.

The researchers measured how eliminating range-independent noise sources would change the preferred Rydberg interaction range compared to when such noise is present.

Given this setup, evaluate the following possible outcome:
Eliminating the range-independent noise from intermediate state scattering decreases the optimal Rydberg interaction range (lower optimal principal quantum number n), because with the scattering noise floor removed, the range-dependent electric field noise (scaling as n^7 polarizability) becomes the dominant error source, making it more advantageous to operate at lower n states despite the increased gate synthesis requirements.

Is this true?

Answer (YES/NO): YES